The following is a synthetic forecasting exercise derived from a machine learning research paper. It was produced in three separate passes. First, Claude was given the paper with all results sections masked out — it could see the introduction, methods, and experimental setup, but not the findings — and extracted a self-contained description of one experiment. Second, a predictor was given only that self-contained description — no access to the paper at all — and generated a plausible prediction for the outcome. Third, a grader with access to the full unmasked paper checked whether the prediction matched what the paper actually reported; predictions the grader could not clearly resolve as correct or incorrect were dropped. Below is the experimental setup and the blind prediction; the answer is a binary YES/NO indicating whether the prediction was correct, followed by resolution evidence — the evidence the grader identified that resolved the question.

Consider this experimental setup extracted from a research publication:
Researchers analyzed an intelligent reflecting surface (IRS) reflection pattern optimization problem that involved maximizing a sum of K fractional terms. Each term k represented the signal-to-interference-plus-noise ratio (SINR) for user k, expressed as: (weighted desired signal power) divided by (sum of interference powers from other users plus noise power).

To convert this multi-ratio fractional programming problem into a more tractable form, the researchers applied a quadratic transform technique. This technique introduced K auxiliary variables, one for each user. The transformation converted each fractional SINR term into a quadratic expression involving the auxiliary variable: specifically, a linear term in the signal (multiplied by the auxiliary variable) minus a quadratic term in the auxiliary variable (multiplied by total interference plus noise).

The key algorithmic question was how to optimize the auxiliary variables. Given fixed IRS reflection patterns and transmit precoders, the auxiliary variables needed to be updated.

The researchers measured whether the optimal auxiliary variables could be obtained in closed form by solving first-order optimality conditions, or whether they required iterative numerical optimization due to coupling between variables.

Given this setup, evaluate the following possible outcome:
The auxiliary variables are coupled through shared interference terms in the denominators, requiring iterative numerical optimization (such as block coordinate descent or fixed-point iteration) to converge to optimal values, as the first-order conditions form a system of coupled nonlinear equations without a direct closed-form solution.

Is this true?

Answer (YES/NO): NO